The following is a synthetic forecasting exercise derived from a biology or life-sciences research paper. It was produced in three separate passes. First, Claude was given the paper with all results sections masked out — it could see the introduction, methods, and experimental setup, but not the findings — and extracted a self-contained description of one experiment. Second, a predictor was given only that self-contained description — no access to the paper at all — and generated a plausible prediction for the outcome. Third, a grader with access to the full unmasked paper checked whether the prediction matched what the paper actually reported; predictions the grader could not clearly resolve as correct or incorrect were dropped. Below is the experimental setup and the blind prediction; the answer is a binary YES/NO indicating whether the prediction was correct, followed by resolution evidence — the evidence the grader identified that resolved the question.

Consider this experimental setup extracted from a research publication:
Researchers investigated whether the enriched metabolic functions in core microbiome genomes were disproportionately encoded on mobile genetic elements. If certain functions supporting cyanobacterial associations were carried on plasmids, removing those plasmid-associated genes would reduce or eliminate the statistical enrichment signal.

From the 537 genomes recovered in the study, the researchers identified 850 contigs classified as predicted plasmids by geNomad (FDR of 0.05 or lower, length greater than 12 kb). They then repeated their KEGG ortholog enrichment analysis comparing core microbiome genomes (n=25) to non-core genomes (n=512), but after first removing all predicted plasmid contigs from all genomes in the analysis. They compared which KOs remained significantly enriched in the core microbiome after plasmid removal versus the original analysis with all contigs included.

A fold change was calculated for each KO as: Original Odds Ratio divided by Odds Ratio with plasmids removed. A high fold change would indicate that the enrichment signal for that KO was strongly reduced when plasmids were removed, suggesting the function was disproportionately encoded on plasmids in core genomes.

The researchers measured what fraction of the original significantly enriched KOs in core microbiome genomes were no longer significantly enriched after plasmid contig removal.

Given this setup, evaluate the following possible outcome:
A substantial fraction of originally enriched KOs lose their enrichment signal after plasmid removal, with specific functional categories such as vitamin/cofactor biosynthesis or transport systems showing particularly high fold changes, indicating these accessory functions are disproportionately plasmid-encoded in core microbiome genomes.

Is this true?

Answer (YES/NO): NO